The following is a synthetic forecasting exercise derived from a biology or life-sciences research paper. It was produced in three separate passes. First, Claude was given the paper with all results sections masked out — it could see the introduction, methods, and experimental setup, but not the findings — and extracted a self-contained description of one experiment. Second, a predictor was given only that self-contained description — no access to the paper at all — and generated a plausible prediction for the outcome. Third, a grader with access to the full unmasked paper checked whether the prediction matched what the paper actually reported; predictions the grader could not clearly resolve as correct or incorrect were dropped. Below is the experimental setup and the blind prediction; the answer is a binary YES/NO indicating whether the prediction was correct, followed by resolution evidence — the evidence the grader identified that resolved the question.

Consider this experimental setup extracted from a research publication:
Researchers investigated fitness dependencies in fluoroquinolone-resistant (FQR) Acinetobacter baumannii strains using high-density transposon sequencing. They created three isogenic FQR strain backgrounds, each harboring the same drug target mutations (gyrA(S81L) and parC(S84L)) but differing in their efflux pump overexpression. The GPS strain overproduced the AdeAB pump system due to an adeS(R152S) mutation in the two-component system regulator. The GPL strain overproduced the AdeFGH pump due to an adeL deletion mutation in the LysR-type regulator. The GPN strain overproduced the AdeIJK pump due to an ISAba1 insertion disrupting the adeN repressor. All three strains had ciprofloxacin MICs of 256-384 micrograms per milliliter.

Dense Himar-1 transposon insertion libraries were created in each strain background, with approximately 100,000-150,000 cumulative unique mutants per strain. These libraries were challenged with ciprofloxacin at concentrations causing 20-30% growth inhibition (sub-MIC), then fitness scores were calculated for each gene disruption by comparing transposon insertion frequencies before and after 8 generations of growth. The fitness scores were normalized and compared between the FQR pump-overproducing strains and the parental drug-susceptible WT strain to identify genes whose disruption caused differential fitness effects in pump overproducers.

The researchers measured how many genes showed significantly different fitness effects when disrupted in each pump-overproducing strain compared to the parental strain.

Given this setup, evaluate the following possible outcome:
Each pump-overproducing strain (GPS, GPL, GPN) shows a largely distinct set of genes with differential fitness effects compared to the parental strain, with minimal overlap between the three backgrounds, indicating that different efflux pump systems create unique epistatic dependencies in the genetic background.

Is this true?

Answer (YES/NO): NO